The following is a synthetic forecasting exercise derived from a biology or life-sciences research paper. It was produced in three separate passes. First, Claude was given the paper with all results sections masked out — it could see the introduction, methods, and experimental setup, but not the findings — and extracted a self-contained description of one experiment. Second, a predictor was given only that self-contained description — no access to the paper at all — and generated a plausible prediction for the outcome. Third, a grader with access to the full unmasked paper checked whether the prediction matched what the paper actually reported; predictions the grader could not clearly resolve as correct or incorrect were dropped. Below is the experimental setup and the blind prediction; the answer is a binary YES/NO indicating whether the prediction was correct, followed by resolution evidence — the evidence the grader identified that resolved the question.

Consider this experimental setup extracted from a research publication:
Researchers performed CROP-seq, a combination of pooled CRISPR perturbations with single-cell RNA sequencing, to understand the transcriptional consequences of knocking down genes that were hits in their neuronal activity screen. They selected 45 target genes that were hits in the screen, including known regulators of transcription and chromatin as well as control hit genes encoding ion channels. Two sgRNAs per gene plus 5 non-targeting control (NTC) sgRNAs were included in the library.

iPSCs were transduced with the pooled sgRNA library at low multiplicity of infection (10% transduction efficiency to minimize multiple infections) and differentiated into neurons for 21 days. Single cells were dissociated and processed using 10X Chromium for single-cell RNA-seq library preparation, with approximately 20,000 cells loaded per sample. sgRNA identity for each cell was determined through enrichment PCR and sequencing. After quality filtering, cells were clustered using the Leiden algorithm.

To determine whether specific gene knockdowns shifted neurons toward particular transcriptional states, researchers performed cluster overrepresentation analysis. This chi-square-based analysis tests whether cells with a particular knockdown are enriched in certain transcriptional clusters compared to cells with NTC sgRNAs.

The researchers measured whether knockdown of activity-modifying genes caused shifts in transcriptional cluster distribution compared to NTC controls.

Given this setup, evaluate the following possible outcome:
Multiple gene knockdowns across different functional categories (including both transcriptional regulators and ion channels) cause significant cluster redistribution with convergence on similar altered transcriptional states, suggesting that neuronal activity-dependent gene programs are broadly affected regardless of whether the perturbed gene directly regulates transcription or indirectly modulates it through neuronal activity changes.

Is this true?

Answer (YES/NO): NO